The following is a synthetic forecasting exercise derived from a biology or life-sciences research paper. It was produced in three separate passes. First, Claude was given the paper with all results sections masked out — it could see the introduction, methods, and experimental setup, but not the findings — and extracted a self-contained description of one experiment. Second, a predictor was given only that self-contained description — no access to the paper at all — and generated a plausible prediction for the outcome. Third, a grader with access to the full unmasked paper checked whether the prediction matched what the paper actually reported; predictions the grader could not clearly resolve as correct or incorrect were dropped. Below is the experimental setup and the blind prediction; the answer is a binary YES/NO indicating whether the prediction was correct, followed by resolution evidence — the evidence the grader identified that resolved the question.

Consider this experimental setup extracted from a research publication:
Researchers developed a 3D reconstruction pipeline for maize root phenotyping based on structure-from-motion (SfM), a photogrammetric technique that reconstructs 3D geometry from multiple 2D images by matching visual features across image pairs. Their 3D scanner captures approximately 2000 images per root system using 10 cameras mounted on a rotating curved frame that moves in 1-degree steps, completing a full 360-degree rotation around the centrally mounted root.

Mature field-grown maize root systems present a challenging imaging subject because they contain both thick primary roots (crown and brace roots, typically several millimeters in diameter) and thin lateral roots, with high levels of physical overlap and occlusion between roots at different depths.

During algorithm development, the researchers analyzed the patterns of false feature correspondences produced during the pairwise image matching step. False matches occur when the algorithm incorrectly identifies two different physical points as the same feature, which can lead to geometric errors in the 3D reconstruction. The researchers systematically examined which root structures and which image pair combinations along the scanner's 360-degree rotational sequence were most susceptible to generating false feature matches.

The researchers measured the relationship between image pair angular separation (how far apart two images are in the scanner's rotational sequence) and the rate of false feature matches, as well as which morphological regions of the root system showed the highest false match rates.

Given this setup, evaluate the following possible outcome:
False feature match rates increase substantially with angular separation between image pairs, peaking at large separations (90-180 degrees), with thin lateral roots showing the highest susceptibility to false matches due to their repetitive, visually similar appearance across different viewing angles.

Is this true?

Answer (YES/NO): NO